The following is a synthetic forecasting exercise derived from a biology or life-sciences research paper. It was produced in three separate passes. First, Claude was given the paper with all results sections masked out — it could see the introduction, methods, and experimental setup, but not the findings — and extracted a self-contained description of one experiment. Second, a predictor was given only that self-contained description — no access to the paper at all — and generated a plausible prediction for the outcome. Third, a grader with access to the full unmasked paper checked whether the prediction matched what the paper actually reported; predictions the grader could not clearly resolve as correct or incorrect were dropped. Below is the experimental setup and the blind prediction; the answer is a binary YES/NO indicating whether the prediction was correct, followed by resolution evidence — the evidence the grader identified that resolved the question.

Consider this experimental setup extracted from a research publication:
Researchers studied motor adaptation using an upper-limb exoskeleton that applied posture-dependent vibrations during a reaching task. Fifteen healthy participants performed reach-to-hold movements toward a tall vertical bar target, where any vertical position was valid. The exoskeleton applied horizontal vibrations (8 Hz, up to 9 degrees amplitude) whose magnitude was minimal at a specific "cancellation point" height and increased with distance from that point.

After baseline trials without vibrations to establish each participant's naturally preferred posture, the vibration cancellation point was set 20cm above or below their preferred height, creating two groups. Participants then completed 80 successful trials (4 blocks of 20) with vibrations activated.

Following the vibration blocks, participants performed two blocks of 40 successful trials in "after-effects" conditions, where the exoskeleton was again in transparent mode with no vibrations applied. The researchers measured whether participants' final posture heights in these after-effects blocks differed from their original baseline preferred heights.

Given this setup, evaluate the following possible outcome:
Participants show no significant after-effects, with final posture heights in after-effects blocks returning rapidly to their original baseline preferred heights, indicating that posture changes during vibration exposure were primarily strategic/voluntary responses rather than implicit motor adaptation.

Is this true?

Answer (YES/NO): NO